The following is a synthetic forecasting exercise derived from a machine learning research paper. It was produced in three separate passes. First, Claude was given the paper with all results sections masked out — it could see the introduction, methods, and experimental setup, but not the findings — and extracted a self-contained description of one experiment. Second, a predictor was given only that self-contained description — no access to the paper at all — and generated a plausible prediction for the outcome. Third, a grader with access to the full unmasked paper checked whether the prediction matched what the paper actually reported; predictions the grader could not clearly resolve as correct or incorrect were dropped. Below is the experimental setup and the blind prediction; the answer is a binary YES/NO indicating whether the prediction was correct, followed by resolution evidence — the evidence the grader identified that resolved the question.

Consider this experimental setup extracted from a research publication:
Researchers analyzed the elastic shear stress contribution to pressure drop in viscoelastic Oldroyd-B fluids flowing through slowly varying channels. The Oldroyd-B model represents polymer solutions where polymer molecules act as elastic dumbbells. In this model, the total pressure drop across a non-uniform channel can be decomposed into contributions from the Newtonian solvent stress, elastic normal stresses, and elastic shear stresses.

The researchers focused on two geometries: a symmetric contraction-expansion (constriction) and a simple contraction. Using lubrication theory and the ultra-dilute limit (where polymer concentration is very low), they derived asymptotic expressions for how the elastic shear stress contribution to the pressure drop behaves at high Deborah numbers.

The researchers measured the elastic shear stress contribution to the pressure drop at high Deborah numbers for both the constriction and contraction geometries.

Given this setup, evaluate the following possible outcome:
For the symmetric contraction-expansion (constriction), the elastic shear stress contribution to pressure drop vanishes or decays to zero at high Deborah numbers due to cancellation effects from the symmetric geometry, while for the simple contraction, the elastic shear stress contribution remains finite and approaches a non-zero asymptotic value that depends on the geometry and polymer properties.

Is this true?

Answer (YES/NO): NO